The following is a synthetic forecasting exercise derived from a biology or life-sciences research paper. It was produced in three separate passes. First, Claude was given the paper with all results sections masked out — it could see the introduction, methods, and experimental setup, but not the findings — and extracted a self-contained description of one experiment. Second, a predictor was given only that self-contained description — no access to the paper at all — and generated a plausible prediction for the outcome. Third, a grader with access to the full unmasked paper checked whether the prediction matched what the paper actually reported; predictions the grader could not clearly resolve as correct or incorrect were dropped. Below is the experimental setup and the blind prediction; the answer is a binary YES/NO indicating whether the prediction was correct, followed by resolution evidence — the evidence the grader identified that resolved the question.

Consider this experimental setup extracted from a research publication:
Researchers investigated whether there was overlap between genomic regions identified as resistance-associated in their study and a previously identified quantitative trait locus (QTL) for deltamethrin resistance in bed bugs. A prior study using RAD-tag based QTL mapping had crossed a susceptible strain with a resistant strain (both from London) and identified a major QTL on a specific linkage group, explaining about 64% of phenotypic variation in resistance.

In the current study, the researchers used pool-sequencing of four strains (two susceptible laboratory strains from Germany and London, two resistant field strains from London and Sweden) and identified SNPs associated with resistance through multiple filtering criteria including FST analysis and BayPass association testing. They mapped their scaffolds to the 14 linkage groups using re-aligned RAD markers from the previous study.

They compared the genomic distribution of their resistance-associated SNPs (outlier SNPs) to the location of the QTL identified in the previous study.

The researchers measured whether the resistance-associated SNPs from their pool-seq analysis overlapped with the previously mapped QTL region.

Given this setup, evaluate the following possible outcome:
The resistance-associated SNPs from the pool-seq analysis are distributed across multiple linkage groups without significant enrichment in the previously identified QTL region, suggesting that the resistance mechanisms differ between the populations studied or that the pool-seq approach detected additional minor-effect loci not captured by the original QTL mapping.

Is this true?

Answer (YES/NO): NO